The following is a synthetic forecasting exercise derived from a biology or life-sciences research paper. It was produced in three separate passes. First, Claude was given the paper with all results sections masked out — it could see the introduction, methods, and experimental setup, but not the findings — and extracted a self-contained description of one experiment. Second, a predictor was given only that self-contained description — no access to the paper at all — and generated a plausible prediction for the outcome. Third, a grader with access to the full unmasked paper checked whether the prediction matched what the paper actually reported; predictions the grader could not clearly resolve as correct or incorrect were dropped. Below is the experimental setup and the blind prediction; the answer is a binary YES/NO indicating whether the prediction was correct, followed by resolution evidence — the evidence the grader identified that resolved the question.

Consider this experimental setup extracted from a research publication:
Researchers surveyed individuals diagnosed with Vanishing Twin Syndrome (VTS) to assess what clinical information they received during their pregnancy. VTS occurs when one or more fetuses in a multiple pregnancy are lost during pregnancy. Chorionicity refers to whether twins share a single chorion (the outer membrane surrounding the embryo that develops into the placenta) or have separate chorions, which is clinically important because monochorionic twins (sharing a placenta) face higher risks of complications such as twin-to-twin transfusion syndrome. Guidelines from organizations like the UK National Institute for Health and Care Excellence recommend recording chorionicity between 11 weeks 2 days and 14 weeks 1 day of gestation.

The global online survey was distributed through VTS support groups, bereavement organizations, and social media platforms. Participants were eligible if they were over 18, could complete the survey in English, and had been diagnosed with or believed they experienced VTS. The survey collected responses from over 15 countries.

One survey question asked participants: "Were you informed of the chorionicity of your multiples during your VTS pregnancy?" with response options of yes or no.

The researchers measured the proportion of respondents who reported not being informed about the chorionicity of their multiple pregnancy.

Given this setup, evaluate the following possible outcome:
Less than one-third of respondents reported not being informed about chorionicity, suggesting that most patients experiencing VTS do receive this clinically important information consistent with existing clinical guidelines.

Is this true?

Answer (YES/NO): NO